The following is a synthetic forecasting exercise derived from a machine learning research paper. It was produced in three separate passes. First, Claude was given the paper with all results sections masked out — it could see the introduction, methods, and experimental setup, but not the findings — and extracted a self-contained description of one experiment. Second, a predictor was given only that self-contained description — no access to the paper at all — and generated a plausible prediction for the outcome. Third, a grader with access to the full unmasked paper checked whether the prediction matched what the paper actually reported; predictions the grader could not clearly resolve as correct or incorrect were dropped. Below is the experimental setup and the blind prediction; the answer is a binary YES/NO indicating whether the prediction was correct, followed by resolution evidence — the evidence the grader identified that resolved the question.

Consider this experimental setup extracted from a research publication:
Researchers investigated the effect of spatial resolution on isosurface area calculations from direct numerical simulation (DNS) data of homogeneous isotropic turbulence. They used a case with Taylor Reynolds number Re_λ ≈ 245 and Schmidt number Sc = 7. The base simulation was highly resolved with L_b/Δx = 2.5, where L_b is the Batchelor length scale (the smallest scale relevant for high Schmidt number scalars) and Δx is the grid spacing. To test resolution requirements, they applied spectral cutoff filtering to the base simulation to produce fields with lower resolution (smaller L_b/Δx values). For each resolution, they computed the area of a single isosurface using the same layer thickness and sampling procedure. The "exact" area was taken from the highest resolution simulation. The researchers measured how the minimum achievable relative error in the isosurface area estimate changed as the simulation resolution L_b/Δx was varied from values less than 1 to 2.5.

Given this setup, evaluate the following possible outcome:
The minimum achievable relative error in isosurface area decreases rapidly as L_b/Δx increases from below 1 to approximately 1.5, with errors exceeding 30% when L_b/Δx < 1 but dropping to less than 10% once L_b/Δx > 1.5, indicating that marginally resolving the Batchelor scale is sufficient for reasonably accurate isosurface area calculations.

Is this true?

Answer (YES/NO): NO